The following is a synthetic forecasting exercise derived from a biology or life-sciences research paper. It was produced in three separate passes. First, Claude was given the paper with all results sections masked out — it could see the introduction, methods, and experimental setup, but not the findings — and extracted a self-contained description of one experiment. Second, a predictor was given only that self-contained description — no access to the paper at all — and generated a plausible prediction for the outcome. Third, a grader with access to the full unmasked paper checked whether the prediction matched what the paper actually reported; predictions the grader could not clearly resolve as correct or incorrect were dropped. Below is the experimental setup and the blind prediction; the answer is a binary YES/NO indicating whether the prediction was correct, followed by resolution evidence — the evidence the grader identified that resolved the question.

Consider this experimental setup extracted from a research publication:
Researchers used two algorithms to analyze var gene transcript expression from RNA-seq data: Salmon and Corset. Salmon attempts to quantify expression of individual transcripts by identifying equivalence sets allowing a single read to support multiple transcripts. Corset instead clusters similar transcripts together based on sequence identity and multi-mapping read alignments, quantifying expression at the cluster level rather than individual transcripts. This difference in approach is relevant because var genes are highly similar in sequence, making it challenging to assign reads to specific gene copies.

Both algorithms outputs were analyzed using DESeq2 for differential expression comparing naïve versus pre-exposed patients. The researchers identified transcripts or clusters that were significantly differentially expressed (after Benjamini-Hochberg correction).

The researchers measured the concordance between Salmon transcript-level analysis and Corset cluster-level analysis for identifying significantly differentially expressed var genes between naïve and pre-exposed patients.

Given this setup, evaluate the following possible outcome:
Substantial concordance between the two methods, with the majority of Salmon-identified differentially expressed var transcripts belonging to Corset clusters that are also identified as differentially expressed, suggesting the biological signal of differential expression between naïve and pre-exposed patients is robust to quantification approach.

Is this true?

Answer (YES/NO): NO